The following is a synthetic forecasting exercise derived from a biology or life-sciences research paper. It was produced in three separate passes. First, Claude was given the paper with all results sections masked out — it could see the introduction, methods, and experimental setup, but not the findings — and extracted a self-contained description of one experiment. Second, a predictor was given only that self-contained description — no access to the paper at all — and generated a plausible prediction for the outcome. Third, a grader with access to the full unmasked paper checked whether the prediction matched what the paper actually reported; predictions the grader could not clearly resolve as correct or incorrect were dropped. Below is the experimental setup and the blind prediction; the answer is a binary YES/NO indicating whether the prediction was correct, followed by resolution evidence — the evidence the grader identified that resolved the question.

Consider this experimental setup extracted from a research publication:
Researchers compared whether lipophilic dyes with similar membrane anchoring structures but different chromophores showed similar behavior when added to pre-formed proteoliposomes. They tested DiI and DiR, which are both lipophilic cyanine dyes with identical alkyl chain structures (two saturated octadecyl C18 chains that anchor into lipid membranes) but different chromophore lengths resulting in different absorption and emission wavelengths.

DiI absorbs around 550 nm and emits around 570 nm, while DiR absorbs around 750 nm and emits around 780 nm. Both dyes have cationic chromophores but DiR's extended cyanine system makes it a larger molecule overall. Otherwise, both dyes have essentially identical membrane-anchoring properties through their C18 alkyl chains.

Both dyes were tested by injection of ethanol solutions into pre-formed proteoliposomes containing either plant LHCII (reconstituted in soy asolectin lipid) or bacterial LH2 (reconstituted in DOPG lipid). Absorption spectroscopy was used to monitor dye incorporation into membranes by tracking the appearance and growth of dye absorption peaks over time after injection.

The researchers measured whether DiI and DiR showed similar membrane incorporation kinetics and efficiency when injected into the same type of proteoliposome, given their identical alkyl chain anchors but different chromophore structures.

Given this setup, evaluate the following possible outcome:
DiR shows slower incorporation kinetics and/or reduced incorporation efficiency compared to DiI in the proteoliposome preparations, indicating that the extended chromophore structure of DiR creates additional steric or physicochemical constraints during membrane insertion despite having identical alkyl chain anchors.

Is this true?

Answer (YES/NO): YES